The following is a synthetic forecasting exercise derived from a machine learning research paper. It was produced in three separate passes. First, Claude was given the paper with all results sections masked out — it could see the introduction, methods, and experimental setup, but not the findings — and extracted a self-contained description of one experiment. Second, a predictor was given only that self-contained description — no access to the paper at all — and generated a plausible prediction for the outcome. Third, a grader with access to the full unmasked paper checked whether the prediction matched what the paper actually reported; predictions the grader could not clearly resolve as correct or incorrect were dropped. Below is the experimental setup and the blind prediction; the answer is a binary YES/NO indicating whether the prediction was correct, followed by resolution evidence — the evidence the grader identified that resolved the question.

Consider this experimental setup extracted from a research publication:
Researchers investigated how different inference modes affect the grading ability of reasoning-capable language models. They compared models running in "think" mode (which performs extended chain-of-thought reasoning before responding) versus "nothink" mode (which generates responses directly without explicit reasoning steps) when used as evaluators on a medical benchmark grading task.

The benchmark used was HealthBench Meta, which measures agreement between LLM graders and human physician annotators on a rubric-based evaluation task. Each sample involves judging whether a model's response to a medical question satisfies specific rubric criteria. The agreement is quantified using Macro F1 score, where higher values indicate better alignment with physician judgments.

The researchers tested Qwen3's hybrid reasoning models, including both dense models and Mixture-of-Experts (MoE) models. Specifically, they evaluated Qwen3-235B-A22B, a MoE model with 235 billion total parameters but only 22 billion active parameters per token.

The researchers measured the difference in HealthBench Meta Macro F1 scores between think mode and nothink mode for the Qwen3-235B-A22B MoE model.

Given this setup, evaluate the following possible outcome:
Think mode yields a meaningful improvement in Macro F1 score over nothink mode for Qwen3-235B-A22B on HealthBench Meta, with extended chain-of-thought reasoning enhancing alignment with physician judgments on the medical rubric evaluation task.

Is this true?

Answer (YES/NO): YES